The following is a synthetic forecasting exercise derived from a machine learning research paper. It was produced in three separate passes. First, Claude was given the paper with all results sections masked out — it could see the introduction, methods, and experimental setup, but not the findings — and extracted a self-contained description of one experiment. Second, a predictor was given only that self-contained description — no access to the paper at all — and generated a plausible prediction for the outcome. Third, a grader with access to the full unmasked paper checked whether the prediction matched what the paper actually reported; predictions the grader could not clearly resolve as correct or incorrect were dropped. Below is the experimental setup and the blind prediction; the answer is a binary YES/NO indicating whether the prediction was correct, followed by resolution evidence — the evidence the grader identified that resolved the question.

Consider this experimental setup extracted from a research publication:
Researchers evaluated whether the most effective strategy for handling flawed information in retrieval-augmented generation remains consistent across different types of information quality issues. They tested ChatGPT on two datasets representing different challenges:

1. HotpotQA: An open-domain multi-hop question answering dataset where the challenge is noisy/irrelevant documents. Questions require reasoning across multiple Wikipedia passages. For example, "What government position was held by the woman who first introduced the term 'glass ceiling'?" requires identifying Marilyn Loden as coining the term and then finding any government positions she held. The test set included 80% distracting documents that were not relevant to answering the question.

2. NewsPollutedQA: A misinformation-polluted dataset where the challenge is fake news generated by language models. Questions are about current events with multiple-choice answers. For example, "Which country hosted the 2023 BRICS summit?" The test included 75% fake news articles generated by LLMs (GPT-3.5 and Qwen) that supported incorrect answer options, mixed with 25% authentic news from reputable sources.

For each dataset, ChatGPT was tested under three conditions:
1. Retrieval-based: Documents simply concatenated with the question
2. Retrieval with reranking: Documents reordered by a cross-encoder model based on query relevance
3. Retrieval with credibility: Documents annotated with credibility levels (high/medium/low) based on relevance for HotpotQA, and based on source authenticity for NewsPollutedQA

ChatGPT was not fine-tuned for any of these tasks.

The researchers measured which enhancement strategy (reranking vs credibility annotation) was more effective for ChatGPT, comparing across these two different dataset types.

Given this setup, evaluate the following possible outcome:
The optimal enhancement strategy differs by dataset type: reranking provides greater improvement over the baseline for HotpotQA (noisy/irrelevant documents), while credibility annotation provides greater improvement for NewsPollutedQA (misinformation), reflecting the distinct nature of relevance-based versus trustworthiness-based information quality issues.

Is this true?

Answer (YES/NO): NO